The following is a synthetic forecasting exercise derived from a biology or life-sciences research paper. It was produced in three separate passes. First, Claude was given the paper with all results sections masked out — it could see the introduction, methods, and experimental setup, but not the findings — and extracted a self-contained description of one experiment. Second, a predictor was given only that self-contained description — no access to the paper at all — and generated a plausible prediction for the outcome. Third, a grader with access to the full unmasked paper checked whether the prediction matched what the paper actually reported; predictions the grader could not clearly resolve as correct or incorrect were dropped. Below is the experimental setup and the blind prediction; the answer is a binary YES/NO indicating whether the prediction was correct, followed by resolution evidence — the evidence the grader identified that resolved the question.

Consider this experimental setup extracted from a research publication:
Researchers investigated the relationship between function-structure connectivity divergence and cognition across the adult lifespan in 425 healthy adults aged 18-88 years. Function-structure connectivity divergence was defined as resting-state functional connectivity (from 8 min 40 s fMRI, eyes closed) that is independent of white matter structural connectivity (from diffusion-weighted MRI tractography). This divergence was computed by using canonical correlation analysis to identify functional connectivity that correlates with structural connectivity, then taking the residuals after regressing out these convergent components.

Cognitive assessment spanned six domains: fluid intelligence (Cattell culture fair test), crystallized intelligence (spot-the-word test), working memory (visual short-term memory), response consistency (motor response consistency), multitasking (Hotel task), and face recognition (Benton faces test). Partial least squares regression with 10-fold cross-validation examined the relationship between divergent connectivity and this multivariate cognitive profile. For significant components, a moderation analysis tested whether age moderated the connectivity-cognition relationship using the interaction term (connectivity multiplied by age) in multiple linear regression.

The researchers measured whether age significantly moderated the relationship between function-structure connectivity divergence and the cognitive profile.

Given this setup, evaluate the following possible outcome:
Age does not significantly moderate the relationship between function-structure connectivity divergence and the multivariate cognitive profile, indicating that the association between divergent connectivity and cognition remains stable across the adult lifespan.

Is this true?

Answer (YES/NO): YES